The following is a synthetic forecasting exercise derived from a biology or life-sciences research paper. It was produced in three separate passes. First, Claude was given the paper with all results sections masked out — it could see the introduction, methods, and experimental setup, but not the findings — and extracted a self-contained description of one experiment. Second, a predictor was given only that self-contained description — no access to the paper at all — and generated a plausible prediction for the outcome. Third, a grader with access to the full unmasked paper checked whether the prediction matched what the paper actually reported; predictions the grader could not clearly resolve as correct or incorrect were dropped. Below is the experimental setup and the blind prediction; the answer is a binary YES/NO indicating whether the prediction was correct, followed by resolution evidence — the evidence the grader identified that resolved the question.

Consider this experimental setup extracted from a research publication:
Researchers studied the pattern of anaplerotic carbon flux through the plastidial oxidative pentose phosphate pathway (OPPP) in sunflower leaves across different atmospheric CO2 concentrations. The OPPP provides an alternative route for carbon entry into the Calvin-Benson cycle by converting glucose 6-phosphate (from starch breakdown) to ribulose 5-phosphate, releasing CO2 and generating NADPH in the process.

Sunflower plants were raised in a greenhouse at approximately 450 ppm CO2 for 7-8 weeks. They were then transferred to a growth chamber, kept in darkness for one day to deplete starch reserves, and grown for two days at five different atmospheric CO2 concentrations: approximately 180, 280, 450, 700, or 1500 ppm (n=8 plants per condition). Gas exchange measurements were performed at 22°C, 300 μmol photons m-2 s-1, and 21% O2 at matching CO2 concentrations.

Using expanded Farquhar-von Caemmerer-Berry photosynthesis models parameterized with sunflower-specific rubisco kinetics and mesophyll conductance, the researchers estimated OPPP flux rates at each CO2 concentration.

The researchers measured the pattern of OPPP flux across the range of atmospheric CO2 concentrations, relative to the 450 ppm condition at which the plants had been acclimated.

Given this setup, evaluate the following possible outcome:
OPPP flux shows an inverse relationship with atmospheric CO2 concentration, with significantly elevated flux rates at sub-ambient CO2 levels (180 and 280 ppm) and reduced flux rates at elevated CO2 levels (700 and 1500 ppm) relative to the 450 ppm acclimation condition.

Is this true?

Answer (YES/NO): NO